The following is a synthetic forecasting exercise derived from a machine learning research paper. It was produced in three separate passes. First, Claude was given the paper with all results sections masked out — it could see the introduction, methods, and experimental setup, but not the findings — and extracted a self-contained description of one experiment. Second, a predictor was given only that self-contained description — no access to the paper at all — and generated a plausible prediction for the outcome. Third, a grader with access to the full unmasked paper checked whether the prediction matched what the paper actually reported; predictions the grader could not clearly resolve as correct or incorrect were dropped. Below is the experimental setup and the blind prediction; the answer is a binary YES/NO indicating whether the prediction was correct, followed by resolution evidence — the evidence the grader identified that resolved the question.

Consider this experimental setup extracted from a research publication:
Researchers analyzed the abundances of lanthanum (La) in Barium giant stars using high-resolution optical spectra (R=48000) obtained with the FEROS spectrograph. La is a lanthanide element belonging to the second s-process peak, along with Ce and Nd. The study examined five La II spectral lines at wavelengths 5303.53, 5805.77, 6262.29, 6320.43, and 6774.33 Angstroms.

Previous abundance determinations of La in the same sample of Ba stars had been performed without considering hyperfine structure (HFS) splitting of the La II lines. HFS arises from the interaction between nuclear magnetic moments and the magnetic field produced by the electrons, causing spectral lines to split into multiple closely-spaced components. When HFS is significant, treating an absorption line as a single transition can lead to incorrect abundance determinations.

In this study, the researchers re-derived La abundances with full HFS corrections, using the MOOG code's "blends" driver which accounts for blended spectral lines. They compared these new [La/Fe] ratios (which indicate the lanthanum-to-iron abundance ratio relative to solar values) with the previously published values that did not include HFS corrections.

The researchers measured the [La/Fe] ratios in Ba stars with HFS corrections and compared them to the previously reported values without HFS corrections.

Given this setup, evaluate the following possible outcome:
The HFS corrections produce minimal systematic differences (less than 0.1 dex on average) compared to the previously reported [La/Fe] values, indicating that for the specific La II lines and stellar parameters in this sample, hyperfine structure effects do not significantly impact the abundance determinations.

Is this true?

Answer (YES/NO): NO